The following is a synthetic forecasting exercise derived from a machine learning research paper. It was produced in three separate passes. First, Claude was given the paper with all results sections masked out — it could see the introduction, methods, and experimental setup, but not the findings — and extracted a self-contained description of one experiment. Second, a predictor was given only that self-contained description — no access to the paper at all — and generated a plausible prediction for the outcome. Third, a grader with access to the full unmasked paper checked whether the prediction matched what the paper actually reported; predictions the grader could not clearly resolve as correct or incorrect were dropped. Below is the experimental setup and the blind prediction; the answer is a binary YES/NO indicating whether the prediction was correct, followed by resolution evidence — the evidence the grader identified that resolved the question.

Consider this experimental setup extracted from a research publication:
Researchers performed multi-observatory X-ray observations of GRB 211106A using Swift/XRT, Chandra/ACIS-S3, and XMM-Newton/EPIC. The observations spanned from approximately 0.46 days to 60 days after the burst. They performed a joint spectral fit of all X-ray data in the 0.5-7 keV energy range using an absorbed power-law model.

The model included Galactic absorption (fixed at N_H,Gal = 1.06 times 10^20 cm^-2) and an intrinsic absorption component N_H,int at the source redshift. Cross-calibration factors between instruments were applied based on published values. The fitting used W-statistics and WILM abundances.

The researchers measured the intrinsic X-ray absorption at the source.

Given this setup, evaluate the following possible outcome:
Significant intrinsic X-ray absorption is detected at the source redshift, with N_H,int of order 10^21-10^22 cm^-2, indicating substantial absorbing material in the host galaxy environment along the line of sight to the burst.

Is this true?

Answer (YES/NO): YES